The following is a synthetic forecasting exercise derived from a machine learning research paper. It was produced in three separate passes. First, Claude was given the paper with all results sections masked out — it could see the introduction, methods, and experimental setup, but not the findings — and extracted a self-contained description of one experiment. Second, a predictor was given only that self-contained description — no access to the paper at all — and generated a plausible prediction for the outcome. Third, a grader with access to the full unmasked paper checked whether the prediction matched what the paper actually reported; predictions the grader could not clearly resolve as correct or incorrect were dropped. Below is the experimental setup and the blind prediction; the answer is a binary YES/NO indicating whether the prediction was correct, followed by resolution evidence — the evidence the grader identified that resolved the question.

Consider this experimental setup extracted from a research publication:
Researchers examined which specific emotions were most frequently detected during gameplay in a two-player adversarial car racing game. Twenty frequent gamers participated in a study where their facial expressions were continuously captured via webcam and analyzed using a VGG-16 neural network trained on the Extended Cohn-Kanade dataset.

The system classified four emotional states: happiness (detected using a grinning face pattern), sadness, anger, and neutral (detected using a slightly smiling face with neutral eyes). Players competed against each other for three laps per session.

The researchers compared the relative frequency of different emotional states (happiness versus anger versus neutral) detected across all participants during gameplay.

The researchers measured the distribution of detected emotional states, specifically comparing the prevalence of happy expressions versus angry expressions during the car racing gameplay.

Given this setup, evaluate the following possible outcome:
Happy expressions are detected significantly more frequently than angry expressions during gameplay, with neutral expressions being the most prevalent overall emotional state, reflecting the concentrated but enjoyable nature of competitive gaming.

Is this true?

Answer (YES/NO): NO